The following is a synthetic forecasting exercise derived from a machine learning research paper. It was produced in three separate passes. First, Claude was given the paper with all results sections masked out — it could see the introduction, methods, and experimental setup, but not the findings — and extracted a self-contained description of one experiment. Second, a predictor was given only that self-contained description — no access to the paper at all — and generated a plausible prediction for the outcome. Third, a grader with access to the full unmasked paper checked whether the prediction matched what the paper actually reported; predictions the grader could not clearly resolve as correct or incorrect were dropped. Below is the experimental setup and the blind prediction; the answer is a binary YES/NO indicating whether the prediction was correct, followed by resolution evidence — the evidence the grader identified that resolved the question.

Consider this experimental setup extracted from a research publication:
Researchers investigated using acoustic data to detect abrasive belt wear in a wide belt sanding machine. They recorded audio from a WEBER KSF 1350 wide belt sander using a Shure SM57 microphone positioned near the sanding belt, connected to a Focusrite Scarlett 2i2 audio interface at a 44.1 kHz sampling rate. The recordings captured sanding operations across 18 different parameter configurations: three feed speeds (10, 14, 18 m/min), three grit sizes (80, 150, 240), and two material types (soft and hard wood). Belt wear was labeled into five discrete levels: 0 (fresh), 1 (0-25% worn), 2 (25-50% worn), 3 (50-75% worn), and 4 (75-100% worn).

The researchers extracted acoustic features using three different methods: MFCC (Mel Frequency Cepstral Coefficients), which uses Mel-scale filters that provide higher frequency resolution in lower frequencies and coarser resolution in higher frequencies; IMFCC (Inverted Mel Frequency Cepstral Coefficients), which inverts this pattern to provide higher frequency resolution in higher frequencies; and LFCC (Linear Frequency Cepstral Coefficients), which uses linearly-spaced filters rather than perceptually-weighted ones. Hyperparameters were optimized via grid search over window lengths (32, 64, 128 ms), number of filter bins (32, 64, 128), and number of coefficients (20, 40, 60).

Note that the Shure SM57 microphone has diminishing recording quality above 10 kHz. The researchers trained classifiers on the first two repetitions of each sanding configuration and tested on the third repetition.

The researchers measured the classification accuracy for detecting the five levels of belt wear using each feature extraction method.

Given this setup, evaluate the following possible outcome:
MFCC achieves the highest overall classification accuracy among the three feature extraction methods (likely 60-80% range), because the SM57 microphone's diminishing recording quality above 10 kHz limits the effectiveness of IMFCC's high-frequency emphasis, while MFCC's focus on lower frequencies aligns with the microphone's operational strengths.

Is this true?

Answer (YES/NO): YES